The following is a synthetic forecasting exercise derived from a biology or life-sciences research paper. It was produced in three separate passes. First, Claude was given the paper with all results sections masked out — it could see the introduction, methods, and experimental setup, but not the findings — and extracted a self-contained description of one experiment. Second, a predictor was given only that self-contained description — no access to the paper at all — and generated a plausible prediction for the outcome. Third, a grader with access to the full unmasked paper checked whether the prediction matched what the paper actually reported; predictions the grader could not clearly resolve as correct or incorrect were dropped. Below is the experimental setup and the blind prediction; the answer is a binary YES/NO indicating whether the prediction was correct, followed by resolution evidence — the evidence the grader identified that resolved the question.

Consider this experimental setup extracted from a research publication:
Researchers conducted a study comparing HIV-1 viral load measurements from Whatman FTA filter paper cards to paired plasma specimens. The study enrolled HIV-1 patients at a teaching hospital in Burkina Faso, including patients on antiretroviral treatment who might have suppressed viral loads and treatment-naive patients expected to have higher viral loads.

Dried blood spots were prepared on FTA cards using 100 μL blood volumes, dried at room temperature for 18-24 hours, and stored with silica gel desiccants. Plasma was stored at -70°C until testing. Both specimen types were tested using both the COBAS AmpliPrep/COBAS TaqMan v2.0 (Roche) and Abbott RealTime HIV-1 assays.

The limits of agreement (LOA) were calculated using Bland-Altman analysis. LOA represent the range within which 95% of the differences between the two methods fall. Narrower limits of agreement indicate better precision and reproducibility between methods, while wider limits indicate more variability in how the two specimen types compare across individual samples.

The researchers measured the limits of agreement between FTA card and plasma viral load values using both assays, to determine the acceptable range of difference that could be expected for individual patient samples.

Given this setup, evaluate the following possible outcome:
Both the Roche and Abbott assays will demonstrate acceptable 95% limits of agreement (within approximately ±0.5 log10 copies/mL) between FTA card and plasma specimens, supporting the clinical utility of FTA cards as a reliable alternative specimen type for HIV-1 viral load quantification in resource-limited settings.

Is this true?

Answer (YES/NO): NO